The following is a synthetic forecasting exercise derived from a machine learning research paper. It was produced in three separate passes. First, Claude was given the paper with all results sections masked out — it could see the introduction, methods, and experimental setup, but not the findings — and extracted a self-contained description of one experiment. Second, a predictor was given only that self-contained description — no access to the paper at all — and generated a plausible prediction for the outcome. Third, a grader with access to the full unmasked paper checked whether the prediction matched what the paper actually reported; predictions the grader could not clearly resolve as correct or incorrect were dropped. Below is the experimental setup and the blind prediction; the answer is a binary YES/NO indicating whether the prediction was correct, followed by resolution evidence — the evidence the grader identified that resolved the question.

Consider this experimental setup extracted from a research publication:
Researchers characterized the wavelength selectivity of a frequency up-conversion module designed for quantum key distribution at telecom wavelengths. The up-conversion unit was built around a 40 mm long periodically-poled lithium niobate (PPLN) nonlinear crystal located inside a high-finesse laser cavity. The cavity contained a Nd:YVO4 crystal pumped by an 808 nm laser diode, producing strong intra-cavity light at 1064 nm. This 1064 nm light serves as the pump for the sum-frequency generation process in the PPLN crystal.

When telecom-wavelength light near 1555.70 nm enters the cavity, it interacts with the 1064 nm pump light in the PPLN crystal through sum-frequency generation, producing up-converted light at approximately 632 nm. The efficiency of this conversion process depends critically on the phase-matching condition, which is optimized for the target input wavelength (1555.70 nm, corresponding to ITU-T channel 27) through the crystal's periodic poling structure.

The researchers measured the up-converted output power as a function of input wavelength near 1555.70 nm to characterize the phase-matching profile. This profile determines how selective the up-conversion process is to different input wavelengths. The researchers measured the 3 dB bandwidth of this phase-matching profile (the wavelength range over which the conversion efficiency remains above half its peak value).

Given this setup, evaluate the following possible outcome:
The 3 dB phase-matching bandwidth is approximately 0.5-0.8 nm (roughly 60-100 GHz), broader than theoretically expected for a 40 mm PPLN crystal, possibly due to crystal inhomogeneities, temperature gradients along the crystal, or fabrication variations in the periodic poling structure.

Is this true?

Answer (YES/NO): YES